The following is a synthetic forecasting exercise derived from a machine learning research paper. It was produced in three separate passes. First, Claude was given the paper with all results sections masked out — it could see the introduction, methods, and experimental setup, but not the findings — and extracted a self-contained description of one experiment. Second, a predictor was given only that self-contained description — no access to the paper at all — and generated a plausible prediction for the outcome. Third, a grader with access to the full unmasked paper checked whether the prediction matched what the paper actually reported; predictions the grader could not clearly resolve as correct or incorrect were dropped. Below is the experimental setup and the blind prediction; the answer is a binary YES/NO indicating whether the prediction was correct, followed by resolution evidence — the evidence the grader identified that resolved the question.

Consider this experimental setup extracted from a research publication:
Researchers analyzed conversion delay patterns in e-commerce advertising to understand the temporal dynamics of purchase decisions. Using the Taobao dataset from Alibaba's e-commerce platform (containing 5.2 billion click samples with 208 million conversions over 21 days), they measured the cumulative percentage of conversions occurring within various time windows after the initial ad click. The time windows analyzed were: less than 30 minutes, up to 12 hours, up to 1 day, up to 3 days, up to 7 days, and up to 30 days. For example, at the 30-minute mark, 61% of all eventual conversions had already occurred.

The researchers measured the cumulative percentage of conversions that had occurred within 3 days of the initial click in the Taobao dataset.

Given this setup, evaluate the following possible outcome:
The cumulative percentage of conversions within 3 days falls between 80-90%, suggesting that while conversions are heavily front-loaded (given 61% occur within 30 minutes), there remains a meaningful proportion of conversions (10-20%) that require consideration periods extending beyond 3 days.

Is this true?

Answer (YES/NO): YES